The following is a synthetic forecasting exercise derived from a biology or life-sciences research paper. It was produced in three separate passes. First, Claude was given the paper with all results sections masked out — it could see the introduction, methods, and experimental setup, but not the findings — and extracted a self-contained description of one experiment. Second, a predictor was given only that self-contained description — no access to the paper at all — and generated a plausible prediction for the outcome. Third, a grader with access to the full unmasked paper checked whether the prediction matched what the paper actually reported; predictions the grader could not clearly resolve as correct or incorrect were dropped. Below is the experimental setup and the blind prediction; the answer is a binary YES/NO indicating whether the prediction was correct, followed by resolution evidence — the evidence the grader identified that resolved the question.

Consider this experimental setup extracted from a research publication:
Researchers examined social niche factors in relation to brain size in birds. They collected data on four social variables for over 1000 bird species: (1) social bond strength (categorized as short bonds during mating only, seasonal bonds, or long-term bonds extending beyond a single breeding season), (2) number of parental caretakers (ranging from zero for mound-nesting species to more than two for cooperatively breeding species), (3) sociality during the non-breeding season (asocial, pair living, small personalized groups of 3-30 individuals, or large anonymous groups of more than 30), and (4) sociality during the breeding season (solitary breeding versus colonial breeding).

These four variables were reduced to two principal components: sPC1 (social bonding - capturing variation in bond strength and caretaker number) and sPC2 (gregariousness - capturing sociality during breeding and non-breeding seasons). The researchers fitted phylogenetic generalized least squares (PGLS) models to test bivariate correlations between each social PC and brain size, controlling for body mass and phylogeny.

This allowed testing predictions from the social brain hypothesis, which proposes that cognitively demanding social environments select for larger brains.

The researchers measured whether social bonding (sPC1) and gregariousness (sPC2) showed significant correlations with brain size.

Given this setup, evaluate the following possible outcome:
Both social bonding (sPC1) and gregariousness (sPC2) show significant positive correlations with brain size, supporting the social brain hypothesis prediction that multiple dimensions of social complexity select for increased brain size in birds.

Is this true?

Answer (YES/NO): NO